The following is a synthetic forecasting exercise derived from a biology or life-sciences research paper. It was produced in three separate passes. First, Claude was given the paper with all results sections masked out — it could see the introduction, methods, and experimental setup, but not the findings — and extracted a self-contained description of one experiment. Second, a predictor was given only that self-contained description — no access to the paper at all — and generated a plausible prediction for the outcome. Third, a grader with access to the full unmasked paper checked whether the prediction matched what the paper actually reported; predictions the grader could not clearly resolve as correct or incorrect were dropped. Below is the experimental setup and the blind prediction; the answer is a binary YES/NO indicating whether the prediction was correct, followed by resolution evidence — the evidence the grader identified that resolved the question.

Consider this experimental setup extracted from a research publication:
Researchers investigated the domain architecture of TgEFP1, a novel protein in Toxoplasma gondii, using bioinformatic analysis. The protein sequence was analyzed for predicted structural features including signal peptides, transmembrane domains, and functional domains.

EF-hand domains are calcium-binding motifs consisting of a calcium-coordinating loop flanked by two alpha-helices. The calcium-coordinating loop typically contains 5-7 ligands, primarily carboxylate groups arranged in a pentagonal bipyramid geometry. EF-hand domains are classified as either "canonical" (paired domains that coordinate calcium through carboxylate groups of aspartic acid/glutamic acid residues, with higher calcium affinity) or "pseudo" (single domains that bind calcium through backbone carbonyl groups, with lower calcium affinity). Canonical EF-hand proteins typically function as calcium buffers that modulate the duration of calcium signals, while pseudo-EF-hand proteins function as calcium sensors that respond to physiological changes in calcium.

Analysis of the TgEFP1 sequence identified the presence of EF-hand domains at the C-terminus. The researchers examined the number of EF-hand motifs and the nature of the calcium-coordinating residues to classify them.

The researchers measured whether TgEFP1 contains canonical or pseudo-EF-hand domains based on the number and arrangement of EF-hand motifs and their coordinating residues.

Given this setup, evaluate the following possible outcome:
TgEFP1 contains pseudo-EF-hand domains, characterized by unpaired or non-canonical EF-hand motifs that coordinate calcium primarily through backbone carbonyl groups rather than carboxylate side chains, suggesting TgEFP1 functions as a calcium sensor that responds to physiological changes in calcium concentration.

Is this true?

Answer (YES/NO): NO